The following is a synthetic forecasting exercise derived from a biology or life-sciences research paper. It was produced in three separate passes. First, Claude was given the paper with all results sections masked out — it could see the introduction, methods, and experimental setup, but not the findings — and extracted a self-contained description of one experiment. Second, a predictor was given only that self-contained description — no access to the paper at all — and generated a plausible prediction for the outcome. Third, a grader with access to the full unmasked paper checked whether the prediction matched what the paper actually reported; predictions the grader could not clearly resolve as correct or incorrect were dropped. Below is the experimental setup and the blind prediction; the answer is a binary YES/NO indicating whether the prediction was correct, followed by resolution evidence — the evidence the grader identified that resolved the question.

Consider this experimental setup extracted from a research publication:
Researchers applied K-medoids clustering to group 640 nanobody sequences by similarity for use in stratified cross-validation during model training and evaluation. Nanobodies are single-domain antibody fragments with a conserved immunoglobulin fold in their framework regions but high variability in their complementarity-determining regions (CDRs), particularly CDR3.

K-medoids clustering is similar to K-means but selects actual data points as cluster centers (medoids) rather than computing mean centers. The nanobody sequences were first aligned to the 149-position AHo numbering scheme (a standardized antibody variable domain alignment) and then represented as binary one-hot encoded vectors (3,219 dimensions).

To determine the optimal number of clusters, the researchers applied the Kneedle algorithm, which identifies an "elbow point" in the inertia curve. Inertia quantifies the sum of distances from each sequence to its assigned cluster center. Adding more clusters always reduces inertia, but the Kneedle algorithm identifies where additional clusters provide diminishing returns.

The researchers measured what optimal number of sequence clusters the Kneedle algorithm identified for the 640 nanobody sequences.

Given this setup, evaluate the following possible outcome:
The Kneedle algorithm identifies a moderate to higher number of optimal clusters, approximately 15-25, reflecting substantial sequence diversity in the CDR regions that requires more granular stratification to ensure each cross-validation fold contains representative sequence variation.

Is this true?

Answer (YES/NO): NO